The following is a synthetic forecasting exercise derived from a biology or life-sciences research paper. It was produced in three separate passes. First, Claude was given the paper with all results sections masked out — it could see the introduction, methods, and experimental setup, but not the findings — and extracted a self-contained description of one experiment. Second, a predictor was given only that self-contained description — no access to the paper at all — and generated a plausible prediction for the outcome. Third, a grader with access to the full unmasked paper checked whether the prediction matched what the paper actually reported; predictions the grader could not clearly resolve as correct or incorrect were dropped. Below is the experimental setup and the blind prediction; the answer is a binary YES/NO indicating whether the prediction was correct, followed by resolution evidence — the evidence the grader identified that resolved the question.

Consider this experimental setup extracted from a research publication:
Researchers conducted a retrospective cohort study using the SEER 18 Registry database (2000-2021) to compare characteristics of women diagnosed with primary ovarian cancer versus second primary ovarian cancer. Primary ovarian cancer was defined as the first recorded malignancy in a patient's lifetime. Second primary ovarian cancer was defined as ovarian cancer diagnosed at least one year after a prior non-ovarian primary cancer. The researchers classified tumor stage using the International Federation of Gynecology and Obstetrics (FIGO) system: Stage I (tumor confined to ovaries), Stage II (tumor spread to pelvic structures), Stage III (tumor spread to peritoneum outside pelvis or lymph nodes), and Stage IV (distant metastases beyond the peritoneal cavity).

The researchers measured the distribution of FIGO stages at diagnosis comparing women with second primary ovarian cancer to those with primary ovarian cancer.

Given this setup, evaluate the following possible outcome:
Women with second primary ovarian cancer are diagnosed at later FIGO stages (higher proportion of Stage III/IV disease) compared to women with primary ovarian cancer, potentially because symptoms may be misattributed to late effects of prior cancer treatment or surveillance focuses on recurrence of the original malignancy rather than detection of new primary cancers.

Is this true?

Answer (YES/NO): NO